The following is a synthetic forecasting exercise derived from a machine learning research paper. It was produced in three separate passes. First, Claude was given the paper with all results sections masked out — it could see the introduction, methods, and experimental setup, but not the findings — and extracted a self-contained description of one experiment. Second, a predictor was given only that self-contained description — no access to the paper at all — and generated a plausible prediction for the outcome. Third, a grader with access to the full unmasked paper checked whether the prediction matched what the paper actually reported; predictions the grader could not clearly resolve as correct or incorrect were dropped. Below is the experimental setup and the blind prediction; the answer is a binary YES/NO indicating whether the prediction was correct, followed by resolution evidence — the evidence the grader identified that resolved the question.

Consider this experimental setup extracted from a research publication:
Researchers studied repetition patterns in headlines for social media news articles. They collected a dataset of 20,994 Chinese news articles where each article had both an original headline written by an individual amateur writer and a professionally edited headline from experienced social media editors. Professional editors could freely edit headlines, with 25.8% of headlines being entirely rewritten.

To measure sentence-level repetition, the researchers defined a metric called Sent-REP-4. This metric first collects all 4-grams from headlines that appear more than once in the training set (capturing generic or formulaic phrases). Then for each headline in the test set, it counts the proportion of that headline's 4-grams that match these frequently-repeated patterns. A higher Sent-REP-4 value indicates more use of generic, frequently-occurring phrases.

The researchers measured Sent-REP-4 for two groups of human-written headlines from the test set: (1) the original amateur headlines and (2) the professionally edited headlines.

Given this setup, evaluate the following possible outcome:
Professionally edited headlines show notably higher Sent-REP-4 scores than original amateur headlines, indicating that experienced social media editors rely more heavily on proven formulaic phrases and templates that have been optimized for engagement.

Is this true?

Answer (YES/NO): YES